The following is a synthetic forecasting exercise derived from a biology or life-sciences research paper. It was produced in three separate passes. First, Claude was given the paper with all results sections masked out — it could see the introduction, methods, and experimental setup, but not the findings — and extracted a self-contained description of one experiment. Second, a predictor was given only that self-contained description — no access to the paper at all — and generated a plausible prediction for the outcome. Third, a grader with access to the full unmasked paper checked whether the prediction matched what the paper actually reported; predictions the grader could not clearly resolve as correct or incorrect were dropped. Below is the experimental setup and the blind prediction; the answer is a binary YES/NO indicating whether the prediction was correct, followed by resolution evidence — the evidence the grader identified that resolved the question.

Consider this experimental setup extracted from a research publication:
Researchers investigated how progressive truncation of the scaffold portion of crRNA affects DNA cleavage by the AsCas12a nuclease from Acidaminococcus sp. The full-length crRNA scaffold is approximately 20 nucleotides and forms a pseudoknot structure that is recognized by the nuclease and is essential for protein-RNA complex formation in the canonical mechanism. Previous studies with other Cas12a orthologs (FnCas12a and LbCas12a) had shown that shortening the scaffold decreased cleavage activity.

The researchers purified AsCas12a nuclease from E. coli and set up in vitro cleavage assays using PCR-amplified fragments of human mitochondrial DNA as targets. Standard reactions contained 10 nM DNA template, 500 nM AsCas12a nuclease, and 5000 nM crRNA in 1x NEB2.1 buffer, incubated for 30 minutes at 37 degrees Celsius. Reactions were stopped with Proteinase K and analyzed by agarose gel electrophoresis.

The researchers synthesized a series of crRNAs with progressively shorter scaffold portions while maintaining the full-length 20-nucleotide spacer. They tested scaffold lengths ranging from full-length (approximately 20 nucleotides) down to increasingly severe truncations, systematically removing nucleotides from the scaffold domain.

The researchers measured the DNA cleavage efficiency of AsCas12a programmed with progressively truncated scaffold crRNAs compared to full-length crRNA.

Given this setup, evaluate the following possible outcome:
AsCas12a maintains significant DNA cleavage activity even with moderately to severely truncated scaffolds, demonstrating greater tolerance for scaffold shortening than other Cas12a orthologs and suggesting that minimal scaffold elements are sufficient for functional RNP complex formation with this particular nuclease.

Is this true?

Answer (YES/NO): YES